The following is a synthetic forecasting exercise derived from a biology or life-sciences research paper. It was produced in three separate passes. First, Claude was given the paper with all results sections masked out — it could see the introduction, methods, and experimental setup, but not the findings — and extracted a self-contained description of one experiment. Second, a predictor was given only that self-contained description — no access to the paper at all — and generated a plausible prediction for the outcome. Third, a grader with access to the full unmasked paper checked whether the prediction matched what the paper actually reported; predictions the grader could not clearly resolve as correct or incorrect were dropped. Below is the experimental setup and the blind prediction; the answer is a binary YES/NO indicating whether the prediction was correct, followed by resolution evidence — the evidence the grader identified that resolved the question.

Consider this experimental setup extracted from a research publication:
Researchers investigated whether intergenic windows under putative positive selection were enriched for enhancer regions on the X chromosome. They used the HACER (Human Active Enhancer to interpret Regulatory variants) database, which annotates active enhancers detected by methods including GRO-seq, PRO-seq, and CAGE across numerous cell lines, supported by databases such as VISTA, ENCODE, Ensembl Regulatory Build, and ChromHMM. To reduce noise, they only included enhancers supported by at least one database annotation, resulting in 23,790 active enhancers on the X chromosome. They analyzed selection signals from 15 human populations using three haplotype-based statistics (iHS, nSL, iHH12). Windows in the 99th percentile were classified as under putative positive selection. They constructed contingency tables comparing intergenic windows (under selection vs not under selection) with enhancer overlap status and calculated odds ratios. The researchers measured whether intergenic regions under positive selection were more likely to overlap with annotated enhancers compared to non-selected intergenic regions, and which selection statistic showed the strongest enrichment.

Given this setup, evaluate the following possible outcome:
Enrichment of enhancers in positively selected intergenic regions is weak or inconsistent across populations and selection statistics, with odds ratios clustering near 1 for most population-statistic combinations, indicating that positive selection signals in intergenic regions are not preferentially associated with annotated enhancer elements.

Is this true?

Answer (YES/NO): NO